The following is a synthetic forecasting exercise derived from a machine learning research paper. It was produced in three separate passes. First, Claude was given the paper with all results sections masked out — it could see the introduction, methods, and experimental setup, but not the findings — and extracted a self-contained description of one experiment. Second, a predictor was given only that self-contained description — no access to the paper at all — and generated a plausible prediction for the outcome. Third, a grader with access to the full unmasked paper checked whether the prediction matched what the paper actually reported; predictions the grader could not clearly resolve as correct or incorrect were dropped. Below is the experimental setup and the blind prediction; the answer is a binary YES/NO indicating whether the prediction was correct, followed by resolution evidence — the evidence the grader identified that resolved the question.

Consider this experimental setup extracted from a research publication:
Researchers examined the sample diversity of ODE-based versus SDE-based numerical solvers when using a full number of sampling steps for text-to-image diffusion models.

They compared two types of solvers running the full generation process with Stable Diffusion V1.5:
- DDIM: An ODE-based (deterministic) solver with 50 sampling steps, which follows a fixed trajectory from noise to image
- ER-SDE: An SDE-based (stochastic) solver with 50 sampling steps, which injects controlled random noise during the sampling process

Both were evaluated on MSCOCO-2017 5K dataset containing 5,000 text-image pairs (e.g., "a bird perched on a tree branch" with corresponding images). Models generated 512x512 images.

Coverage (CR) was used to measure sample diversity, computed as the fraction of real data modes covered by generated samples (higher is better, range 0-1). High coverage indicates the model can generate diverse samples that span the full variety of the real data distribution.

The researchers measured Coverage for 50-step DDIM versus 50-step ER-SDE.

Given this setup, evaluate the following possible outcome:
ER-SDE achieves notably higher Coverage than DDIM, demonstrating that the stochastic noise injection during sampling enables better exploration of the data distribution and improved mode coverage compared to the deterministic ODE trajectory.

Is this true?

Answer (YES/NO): NO